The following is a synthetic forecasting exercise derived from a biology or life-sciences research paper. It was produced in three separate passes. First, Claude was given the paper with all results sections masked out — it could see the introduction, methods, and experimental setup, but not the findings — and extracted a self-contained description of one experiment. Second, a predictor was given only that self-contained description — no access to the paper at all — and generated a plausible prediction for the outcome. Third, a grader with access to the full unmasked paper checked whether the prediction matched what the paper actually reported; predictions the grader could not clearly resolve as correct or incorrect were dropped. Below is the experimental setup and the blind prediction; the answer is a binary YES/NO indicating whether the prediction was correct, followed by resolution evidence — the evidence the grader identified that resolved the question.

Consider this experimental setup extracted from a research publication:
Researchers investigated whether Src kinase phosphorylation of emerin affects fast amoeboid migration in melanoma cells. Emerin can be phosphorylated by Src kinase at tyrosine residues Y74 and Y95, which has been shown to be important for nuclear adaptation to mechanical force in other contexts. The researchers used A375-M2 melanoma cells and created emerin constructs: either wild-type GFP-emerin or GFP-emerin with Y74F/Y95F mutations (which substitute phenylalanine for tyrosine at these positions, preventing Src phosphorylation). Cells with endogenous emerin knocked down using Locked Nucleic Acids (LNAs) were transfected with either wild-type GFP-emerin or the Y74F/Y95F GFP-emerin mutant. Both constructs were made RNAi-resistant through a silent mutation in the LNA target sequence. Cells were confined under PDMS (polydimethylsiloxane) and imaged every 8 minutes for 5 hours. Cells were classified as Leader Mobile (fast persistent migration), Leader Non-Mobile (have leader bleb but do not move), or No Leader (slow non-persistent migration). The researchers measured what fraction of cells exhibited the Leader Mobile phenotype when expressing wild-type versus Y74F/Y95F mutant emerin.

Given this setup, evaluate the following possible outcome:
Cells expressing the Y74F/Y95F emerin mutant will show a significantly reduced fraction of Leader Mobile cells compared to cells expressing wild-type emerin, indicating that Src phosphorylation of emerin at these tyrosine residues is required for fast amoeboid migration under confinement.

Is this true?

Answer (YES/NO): NO